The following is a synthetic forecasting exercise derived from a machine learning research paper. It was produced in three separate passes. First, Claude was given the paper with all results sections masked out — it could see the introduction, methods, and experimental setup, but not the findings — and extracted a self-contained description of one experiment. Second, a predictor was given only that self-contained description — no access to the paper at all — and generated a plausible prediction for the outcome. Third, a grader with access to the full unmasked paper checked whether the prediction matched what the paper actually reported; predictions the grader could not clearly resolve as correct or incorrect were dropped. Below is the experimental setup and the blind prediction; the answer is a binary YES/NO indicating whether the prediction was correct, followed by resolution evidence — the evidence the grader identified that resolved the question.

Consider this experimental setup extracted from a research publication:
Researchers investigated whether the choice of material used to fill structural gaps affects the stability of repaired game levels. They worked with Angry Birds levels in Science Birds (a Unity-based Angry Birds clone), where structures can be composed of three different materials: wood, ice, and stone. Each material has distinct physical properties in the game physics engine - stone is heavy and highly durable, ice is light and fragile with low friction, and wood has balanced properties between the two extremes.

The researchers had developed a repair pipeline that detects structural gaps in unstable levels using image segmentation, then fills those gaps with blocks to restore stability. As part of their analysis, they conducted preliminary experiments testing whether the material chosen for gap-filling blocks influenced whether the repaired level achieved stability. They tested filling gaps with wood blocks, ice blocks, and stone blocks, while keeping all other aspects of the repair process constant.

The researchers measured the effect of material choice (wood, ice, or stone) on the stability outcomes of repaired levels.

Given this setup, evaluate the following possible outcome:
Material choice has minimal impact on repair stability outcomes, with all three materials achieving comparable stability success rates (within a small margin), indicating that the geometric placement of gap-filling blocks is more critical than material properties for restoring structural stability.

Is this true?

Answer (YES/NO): YES